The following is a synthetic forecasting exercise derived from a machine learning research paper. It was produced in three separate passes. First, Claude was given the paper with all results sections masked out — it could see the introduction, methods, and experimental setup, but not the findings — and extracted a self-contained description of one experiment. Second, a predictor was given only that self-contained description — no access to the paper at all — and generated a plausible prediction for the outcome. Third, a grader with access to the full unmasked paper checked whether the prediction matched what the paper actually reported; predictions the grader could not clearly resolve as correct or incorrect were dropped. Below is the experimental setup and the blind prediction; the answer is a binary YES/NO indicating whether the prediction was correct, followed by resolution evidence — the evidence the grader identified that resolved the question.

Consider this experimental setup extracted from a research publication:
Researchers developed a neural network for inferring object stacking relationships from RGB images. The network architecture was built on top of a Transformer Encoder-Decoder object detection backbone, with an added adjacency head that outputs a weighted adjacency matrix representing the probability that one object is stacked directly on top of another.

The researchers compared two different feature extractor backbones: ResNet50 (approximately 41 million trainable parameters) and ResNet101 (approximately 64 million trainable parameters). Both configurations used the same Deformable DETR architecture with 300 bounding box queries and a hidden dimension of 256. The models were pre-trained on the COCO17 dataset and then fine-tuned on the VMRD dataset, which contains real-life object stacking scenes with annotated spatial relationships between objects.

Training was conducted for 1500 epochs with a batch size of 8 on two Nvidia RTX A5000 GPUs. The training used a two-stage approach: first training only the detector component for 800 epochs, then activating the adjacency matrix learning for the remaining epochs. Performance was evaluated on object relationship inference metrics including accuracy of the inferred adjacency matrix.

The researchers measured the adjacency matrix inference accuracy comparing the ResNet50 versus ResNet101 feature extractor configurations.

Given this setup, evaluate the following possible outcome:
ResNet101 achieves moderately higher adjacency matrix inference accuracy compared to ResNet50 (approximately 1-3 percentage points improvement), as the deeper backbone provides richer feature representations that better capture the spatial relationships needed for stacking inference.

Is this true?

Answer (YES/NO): NO